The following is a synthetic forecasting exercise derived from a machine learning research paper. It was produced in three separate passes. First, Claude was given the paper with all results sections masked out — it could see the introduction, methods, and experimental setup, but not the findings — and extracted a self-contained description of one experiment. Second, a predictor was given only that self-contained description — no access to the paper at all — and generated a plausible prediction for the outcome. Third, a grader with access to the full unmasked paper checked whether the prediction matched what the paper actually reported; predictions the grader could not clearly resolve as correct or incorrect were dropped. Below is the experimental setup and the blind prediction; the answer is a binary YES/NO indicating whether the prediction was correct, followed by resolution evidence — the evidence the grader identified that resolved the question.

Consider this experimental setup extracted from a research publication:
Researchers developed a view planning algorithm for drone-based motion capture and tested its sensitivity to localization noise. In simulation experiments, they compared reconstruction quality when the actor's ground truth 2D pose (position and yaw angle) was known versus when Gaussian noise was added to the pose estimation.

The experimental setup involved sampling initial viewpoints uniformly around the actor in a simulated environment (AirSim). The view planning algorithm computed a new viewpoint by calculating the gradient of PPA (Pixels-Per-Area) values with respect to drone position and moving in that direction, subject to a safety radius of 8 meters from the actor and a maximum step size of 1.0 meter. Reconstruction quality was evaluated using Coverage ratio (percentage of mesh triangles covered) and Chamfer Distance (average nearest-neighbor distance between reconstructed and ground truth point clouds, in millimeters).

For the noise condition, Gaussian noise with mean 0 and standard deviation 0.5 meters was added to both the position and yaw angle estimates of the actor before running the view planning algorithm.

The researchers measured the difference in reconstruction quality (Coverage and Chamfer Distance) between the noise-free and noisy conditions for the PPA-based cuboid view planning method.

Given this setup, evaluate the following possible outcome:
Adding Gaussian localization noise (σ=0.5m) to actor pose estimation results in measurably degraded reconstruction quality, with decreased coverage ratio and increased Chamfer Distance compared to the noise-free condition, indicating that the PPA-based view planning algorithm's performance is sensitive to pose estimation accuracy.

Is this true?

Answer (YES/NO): NO